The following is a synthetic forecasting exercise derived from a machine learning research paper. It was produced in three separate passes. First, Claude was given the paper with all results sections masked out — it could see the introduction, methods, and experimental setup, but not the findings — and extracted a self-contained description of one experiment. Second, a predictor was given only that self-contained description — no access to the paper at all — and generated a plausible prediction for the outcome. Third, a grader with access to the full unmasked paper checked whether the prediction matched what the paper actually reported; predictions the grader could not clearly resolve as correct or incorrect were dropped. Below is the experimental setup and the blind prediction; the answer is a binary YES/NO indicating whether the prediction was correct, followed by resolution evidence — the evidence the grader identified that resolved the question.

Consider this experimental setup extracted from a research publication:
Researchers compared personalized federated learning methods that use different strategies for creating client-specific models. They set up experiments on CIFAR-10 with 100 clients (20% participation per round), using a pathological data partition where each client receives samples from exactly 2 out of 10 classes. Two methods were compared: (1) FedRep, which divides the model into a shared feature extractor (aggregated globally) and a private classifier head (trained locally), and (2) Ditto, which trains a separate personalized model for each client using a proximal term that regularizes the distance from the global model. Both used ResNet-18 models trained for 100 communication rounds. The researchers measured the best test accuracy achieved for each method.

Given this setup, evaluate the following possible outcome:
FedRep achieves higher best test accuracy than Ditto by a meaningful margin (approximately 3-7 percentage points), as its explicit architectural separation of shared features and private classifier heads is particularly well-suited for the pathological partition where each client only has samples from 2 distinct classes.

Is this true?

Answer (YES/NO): NO